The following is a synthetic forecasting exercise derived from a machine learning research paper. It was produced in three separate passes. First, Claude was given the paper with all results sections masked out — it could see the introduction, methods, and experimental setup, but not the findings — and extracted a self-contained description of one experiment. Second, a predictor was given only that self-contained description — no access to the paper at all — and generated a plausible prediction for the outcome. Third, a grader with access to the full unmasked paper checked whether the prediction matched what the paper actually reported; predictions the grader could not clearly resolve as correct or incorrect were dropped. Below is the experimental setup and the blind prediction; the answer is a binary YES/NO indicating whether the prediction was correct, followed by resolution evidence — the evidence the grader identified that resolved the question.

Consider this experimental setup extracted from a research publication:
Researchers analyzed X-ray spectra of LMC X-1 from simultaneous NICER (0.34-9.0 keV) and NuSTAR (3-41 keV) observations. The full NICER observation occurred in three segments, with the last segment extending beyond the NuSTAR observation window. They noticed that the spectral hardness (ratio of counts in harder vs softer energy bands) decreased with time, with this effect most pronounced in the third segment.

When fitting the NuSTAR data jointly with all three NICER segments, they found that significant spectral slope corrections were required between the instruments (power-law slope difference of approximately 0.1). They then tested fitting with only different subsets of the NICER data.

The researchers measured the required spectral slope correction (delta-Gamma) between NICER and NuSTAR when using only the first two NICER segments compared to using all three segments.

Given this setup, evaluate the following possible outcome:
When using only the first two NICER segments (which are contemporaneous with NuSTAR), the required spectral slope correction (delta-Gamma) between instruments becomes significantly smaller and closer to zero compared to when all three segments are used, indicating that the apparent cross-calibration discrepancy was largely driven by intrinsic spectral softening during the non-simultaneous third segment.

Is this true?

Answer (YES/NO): YES